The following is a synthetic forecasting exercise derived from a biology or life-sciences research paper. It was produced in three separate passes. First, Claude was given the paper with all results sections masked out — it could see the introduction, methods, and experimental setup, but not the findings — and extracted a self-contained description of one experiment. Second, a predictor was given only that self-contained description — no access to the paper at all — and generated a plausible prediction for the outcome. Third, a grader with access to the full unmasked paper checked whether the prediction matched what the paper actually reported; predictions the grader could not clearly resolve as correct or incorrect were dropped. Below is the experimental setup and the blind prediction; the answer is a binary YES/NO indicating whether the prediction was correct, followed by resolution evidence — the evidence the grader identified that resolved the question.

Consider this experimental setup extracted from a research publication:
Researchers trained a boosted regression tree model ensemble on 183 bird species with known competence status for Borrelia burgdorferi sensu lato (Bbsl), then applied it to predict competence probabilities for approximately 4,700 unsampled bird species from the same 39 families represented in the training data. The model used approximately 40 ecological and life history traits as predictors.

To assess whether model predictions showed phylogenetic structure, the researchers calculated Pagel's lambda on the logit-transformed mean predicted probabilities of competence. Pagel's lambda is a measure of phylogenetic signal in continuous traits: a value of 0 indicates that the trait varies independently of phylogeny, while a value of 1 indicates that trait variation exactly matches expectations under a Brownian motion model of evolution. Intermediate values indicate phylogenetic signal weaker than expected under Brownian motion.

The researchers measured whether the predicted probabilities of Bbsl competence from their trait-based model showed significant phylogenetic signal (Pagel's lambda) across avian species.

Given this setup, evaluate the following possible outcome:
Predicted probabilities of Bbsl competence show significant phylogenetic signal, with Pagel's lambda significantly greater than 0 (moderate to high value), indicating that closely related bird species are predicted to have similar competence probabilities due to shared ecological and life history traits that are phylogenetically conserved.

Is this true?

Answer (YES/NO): YES